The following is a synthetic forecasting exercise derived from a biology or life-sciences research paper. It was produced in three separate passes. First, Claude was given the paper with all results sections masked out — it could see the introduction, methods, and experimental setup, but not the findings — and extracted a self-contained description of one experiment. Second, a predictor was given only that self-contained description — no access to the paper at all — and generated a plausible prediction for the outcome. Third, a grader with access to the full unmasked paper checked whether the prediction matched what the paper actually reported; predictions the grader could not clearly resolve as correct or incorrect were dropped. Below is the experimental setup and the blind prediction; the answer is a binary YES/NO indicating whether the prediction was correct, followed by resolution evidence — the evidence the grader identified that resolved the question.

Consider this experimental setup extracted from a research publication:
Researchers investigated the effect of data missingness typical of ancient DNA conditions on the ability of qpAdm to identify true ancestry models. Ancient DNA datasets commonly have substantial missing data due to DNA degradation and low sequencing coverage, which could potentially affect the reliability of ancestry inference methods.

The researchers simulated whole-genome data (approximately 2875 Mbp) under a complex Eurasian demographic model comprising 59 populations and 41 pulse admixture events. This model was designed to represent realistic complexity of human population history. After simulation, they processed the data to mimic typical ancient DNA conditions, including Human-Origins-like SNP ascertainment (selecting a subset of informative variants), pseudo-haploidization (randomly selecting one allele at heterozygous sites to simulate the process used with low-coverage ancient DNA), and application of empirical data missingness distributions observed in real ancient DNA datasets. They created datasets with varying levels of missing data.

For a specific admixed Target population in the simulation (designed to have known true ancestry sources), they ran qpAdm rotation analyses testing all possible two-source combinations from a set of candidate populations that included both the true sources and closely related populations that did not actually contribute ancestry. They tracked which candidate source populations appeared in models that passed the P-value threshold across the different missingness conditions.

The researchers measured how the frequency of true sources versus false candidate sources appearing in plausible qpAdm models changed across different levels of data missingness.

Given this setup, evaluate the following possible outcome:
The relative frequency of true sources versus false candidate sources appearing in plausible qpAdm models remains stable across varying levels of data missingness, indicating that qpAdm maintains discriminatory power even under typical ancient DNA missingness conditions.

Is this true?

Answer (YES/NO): NO